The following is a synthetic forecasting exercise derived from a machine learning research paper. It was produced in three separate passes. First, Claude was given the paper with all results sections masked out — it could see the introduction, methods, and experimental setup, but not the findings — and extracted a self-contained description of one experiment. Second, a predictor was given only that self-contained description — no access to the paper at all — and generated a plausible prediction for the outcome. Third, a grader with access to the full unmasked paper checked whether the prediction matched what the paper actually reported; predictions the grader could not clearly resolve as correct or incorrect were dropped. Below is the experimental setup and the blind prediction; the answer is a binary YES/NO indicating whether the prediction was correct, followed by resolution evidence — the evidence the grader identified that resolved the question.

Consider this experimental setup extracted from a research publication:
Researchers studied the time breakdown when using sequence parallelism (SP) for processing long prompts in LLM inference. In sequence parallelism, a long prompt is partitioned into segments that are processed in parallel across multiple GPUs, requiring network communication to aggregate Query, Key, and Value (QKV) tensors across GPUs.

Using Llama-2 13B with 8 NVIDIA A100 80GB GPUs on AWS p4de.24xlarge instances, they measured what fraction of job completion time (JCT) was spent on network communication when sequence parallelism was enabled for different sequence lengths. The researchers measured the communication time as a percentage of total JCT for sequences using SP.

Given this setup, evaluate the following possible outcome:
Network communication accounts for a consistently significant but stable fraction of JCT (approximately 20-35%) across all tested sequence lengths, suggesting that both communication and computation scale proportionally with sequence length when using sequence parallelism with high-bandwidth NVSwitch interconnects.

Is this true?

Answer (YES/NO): NO